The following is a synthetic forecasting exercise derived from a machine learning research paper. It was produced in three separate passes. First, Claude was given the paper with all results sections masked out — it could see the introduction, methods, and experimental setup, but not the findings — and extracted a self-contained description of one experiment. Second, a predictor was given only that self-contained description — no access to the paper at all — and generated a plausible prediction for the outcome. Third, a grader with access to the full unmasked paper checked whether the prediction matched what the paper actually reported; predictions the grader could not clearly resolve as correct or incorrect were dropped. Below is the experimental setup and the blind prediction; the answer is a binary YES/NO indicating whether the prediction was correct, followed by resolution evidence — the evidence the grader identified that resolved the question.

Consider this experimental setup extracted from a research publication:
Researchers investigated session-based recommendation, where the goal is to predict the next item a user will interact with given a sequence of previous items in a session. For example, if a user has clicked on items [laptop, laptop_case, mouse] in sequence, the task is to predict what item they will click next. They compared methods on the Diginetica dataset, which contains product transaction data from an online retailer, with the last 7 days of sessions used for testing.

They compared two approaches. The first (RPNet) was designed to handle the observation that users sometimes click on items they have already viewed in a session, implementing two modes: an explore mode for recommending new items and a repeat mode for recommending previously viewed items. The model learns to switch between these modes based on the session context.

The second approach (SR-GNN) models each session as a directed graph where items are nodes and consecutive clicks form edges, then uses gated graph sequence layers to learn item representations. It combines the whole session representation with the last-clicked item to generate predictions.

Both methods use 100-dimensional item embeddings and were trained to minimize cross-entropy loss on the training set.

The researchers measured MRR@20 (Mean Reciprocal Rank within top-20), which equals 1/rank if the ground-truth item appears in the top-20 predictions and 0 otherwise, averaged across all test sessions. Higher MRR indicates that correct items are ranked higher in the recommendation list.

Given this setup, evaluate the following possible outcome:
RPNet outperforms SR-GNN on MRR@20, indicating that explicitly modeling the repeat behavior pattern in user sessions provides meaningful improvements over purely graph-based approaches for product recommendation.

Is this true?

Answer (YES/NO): YES